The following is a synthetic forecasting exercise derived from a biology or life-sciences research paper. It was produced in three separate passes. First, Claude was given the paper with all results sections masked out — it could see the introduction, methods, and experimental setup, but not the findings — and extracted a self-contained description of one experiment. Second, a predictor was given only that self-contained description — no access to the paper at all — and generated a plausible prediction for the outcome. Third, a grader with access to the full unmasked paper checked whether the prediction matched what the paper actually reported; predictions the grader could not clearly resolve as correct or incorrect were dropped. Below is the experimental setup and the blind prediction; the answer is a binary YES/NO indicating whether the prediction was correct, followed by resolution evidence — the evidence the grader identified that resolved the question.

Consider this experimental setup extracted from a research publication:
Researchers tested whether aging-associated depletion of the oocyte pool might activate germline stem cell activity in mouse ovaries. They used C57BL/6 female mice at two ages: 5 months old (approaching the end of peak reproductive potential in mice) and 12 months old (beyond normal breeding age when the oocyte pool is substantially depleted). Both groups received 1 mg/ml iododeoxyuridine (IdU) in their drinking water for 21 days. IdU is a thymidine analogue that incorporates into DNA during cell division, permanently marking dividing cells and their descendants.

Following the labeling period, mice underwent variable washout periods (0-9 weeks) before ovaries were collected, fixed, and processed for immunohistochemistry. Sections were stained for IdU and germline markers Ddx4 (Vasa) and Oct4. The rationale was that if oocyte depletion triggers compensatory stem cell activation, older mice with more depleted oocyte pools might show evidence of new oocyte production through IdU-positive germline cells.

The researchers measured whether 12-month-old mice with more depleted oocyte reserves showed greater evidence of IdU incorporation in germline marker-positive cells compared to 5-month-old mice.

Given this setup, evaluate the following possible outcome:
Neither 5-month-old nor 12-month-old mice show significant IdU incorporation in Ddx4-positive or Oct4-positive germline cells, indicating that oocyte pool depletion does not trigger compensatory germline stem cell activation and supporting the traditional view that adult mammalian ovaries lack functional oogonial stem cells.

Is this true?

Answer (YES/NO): YES